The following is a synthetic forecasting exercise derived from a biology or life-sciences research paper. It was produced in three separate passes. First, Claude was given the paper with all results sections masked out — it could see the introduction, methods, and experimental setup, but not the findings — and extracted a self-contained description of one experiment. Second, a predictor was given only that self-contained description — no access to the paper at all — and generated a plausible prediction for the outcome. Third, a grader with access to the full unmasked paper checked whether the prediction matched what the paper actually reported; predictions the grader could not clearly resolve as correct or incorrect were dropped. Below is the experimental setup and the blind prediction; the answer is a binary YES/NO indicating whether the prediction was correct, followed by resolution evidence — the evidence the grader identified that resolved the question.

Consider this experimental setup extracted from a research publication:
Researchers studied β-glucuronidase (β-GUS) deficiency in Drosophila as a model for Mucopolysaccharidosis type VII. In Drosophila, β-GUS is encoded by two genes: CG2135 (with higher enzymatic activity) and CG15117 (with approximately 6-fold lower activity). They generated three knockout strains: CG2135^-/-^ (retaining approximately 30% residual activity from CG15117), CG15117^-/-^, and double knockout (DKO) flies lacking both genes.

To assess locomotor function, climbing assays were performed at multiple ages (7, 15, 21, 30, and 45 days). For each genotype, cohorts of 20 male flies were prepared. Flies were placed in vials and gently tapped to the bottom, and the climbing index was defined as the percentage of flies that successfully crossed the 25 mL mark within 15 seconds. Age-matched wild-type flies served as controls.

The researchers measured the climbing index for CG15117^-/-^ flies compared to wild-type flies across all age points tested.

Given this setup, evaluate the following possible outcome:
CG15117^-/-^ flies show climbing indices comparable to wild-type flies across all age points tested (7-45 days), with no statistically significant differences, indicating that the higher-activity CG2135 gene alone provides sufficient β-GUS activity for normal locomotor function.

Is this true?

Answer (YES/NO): YES